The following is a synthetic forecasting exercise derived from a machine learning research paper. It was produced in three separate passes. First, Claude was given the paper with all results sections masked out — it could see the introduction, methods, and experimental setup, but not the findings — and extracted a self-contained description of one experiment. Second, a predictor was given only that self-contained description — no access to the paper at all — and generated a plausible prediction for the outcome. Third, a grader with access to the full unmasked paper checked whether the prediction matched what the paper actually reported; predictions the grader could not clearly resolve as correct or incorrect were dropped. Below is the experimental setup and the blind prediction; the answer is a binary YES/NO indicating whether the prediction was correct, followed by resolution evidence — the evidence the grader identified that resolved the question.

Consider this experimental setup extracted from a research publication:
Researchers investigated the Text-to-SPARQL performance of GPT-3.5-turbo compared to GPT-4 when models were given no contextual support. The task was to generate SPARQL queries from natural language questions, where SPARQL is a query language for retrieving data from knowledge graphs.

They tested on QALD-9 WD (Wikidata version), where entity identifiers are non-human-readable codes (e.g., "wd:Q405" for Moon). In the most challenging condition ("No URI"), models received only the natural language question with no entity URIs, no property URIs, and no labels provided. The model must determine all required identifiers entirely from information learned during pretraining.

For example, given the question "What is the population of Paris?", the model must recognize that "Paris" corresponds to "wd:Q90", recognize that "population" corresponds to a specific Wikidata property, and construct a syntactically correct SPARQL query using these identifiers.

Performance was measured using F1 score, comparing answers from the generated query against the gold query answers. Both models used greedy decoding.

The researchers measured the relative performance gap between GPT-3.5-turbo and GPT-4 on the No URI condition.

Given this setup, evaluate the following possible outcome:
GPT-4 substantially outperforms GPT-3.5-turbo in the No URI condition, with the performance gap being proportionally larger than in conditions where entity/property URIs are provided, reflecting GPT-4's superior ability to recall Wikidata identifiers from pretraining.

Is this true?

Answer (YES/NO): YES